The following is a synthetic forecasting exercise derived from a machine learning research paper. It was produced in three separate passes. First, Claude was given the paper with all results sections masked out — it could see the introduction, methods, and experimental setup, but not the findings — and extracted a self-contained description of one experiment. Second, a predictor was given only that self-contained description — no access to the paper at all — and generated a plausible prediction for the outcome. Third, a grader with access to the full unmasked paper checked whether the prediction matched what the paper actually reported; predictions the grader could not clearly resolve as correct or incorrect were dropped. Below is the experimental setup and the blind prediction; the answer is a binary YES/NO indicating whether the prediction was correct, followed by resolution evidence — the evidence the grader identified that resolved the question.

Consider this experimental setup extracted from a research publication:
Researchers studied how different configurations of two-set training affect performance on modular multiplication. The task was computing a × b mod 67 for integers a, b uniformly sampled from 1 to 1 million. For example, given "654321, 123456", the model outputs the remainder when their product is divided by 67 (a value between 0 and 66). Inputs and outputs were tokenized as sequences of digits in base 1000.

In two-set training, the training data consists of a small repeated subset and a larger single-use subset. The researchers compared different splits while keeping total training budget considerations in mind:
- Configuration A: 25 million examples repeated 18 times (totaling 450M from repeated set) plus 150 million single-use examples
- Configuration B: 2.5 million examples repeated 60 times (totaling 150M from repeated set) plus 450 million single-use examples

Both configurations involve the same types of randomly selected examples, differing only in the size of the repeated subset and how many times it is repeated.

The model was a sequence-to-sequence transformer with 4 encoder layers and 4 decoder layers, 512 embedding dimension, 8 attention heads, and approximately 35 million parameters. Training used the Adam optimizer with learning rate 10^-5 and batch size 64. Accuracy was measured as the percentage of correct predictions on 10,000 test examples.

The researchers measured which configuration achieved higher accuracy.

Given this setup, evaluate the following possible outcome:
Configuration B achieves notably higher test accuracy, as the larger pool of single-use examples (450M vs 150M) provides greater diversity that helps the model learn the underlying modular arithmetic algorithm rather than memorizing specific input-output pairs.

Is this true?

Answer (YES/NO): NO